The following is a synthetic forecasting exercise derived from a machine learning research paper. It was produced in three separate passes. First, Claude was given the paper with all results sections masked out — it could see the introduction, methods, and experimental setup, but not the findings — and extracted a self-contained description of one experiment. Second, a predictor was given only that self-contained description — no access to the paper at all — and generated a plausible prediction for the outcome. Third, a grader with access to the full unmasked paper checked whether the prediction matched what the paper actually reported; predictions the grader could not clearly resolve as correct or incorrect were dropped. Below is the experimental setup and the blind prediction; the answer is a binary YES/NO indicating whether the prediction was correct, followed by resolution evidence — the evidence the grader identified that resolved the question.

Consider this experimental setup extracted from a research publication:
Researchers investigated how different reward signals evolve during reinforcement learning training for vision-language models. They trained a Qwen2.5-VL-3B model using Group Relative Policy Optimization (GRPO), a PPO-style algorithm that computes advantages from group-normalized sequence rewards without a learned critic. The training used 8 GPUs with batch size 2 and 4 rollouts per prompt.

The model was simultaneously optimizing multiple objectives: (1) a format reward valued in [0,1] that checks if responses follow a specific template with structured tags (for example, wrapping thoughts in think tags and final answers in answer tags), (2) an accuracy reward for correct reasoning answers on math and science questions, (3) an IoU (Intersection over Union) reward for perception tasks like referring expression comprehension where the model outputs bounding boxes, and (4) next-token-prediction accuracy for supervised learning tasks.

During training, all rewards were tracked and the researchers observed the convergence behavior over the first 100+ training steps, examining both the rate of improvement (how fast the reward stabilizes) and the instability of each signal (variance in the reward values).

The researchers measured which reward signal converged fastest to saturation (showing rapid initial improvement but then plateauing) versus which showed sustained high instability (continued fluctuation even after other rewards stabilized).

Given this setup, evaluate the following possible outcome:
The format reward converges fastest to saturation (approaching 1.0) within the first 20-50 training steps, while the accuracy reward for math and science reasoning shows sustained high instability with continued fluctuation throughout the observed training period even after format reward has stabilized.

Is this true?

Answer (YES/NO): YES